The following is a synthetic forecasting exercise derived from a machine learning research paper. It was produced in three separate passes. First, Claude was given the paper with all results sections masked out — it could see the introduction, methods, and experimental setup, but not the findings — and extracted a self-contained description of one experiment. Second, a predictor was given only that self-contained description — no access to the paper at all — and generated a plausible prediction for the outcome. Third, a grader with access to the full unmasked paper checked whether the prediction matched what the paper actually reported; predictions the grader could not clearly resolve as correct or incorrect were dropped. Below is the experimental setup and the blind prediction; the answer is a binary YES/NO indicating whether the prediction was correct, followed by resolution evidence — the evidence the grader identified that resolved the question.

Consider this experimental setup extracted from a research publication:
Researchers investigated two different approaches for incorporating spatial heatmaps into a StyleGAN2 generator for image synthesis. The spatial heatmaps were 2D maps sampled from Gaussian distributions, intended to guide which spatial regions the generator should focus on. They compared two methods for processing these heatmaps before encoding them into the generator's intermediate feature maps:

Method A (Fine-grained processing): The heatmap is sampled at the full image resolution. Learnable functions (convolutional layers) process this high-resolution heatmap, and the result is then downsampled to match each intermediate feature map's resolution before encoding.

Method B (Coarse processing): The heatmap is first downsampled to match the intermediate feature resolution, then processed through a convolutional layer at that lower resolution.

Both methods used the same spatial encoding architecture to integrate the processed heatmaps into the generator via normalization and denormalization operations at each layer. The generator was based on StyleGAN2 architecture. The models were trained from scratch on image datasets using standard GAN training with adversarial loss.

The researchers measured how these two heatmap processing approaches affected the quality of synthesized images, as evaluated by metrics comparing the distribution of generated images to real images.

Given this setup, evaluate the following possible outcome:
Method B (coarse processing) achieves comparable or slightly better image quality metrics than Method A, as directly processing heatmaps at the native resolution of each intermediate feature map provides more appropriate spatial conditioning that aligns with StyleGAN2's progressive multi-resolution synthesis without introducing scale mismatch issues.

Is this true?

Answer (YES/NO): YES